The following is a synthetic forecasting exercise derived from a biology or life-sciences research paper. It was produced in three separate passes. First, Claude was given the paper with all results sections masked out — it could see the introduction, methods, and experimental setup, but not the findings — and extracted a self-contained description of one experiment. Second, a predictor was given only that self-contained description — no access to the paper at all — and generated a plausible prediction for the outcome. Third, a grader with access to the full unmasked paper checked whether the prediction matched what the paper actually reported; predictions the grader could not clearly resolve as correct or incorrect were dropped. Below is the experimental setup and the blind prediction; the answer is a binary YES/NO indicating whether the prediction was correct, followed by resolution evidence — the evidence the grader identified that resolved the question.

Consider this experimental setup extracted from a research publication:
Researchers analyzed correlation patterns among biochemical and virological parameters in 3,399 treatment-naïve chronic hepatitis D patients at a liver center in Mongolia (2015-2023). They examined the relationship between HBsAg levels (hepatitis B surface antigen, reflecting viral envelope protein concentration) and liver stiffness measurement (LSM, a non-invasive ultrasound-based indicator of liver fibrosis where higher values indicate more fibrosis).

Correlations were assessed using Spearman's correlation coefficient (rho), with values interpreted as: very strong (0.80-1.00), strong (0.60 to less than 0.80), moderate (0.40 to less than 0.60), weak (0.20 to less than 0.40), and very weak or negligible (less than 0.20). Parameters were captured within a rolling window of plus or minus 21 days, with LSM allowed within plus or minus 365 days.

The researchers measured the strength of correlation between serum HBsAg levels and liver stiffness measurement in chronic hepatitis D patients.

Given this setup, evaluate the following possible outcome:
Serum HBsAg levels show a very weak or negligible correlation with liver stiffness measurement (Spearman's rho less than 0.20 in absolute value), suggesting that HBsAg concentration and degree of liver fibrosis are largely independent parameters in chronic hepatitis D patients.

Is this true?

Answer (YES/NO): YES